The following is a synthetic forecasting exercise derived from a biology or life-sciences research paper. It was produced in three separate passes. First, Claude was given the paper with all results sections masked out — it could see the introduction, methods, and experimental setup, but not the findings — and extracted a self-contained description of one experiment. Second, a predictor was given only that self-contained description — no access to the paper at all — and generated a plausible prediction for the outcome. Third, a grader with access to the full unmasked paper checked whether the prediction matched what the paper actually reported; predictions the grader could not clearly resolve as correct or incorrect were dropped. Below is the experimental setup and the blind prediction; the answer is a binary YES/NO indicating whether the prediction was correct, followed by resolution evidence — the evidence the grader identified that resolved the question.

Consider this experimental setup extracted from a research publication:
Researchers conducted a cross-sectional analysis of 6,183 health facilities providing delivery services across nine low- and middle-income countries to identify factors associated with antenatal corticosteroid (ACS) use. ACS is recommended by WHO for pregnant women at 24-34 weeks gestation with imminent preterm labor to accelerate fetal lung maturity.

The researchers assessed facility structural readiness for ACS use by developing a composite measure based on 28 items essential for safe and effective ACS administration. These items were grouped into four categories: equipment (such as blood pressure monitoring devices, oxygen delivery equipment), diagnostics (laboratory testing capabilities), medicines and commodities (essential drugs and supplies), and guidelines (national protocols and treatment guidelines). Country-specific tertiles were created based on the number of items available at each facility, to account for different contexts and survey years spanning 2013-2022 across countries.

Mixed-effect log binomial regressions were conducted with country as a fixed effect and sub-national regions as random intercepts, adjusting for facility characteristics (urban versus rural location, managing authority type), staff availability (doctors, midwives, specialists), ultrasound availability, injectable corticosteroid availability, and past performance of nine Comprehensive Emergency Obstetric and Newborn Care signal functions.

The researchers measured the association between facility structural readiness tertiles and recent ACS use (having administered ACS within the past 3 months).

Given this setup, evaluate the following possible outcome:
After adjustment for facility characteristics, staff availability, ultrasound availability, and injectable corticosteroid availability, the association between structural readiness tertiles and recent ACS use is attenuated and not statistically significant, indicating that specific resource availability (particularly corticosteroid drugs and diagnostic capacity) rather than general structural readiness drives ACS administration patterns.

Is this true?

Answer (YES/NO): NO